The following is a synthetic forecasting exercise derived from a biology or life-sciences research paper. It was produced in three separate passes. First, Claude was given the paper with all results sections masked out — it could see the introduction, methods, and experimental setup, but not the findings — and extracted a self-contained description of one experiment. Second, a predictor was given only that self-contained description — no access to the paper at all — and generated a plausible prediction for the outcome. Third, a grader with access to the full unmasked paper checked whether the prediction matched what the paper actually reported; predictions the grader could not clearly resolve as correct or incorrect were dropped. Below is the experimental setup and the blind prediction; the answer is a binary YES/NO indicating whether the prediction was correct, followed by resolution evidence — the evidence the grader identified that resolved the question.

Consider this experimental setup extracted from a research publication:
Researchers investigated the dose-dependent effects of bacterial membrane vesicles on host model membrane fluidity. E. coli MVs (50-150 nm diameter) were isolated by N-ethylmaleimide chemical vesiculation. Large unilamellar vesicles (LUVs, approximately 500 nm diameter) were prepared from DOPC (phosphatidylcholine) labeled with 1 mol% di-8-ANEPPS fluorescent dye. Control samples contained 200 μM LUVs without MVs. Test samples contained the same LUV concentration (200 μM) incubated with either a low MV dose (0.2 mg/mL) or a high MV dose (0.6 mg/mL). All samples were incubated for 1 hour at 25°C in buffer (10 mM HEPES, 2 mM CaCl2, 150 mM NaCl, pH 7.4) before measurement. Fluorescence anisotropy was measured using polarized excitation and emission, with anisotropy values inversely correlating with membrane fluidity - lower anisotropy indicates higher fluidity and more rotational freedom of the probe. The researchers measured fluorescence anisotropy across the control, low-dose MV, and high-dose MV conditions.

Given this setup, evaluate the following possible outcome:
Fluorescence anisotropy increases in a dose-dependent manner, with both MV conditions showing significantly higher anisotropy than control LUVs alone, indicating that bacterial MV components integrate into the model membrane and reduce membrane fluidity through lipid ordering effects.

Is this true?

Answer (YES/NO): NO